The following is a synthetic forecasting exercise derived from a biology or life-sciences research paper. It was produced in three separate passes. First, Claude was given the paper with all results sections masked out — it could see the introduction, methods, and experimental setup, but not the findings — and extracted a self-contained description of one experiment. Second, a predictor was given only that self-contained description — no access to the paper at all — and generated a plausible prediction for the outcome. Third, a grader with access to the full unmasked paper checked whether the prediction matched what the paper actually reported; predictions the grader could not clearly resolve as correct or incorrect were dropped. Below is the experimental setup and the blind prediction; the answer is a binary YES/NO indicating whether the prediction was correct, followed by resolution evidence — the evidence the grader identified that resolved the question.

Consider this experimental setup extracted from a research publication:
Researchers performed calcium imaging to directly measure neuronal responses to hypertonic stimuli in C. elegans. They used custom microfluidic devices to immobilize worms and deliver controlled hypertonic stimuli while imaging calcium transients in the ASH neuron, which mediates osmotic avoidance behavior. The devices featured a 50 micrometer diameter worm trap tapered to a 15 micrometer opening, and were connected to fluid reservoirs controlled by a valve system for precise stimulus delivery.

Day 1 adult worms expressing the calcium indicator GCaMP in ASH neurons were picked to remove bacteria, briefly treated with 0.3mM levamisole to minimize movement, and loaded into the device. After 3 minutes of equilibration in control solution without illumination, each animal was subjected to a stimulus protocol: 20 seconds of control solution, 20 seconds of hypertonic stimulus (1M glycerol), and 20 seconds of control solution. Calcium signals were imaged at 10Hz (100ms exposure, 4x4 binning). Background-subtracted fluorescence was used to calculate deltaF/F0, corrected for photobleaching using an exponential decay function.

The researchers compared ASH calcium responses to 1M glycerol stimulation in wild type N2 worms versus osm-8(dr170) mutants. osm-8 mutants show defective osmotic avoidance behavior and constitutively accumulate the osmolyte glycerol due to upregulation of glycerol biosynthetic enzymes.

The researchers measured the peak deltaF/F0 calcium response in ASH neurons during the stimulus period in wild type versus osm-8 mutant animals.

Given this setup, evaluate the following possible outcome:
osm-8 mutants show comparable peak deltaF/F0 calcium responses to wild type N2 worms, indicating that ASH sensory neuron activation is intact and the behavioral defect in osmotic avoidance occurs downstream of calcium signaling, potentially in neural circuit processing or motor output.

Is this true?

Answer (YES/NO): NO